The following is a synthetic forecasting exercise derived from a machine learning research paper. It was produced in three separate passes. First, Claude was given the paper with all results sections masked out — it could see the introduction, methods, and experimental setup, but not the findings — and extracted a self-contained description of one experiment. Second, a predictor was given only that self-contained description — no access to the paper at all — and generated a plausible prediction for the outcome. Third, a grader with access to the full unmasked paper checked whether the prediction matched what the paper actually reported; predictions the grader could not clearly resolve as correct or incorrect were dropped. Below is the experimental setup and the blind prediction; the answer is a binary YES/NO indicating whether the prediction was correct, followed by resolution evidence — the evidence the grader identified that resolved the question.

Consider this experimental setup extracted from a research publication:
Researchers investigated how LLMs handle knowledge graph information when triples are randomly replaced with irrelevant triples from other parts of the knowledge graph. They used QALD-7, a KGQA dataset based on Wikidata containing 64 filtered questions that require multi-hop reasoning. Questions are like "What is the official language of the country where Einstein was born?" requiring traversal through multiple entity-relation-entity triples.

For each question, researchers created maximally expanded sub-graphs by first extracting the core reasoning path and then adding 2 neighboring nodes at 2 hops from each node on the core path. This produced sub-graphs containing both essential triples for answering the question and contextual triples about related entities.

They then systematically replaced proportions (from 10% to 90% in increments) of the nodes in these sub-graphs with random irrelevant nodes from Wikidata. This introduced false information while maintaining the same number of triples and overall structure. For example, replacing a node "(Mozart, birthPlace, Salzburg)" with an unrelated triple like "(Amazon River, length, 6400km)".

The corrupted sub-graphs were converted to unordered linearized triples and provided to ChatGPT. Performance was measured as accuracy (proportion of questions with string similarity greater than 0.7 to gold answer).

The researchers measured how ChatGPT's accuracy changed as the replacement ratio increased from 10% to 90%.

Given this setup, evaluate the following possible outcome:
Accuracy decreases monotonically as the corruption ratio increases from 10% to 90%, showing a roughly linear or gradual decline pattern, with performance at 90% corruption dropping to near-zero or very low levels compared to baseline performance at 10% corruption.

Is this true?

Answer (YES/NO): NO